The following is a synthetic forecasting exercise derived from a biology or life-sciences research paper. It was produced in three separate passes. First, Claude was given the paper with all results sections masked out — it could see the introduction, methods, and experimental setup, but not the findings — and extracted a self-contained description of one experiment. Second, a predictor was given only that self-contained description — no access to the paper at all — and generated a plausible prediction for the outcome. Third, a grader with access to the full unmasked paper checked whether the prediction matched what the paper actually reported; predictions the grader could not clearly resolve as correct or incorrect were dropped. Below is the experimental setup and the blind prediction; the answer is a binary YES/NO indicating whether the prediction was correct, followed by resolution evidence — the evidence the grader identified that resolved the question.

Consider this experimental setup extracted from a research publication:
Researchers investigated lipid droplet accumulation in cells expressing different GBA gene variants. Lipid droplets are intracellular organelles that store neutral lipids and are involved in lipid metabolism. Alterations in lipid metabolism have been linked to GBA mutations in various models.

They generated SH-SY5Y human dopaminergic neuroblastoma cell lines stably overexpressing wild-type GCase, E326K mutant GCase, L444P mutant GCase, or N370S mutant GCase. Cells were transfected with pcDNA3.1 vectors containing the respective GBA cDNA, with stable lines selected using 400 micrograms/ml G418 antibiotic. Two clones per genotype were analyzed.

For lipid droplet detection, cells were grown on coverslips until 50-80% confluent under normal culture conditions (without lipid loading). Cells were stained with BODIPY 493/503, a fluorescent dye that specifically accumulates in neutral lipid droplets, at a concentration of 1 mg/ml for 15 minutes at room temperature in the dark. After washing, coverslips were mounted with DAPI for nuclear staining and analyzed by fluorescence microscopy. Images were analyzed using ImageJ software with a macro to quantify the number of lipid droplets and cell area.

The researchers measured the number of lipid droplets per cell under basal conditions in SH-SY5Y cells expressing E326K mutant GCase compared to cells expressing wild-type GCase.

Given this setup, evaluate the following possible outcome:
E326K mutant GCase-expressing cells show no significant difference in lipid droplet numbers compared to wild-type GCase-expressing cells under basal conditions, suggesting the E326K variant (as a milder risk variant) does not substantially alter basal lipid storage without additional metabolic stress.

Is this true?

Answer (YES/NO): NO